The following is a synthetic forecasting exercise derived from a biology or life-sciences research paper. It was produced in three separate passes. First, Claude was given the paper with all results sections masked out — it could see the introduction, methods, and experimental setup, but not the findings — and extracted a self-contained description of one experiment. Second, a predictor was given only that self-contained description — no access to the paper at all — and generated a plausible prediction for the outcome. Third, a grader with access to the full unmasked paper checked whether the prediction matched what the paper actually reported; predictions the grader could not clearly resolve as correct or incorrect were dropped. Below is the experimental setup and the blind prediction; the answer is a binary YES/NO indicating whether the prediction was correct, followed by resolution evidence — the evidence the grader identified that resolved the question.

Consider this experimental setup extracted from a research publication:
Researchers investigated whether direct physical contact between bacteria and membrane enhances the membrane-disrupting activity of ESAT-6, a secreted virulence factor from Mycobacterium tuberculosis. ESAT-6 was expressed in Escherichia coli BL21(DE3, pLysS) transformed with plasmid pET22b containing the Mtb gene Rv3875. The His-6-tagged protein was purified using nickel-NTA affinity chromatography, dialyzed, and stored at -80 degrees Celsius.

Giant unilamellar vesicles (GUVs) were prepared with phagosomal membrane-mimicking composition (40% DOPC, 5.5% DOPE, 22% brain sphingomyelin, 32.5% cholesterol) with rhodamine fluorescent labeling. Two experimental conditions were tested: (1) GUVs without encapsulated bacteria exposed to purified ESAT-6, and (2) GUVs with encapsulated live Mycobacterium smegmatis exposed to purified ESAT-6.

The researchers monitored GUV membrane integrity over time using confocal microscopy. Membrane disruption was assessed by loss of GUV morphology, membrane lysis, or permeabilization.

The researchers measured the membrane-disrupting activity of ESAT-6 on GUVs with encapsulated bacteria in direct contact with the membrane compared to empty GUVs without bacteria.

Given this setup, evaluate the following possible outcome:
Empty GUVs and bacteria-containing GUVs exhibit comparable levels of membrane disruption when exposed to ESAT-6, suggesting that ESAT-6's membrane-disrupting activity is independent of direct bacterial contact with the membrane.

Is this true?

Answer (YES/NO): NO